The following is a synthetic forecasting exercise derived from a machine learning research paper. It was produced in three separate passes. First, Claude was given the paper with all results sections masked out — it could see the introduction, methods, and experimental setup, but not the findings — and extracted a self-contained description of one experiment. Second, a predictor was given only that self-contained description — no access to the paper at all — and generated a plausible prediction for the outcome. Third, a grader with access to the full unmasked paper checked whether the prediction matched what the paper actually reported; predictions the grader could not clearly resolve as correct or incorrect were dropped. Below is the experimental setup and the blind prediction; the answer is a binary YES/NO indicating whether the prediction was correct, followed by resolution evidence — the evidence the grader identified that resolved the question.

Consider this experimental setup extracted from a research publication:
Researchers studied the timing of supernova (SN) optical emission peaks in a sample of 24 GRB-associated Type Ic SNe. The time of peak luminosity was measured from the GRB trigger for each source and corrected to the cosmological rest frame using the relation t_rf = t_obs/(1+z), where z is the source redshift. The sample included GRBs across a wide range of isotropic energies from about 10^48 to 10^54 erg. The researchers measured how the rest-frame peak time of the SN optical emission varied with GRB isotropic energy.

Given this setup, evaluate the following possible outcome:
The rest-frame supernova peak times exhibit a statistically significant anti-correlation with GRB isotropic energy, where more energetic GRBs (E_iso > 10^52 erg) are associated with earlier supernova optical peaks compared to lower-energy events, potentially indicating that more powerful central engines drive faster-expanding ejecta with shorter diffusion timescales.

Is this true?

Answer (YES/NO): NO